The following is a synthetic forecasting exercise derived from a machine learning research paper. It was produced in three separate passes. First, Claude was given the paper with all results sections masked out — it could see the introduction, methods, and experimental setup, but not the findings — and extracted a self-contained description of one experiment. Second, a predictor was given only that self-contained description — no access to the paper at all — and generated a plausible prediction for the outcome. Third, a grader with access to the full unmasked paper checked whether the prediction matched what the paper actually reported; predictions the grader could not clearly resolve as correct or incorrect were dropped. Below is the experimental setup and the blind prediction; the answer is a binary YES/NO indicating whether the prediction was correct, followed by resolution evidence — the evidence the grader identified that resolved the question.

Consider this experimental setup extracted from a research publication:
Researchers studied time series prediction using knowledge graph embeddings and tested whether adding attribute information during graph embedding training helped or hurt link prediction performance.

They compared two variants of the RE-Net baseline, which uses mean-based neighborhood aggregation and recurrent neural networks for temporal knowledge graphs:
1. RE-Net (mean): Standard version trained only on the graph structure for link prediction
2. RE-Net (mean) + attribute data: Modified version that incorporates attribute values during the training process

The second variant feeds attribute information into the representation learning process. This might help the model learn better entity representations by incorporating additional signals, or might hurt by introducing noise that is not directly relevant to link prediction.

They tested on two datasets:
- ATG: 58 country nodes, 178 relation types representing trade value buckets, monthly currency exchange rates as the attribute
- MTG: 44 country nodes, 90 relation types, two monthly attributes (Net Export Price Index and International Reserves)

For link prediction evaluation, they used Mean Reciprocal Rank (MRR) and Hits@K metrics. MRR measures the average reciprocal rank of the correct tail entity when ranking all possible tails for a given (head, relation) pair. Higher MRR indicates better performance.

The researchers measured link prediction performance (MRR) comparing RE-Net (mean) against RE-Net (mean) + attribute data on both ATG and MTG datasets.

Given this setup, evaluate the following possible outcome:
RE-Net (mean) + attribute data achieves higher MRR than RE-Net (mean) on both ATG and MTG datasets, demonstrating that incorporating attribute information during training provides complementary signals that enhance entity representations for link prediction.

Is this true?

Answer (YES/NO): NO